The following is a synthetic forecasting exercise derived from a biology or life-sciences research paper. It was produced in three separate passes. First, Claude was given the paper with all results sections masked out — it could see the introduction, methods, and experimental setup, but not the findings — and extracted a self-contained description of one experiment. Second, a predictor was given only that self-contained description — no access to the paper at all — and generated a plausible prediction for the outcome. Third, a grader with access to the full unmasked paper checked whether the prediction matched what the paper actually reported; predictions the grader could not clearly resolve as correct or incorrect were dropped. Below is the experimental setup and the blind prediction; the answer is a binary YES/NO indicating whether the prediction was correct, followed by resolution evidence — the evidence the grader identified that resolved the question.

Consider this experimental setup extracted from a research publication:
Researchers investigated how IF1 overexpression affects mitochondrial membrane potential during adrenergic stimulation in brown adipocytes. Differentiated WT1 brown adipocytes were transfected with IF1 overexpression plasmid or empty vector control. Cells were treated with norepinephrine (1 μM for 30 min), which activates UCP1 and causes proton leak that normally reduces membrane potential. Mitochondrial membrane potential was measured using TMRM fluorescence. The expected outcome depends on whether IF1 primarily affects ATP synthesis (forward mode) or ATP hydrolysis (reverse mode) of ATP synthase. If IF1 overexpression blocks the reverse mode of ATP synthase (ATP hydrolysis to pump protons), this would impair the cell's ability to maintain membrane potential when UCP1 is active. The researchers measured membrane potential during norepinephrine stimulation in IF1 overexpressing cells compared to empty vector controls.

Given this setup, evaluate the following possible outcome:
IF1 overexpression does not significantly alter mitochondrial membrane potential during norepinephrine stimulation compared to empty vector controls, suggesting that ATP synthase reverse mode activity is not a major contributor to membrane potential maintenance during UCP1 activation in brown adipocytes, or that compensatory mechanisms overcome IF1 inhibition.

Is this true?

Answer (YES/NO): NO